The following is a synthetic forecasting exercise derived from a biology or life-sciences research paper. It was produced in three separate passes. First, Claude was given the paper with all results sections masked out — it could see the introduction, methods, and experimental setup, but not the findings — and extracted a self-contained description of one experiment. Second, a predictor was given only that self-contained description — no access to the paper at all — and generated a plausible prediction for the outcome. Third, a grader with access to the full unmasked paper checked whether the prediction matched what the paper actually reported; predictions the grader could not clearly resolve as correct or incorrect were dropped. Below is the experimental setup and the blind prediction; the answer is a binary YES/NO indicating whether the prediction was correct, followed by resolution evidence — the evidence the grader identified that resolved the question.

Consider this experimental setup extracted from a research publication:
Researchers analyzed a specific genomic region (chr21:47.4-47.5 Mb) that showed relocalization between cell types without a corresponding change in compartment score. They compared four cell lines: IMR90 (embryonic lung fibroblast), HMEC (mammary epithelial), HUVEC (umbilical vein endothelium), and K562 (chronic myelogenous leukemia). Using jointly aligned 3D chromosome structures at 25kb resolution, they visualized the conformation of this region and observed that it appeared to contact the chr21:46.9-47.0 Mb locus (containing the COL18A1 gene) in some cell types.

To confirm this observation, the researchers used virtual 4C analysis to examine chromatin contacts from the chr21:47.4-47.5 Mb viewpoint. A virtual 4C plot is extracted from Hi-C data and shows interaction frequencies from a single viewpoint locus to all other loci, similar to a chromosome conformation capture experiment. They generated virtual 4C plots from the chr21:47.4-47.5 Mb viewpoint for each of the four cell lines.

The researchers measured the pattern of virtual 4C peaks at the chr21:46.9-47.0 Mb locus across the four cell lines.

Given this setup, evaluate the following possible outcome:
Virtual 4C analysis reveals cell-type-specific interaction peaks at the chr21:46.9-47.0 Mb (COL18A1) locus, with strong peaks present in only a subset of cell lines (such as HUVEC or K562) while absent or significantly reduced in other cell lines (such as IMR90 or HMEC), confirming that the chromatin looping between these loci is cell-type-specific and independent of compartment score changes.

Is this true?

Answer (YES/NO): NO